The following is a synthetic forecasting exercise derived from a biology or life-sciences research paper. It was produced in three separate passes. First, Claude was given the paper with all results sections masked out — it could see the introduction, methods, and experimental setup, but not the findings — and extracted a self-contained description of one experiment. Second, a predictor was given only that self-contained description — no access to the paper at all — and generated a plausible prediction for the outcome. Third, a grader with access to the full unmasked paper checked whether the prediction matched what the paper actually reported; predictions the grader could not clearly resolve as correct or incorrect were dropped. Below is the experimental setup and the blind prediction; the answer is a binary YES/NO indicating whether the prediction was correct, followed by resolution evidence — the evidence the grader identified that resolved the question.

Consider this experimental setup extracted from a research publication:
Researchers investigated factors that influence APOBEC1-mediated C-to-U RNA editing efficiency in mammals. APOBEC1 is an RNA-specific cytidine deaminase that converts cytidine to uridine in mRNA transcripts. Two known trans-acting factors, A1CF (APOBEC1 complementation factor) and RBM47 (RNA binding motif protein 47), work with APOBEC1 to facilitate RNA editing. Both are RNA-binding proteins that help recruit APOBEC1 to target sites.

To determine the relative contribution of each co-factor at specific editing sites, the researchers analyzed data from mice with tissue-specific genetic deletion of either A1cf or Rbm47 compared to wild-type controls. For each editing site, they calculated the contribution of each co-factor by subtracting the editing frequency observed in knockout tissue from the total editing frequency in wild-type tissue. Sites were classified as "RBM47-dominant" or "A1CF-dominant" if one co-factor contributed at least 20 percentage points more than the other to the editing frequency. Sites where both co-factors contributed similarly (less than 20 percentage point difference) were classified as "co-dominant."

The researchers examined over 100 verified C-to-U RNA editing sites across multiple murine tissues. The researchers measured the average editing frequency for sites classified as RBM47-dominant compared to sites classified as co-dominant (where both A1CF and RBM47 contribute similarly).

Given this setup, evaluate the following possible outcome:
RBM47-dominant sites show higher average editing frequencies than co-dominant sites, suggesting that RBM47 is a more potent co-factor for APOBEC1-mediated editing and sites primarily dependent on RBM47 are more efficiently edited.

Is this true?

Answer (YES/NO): YES